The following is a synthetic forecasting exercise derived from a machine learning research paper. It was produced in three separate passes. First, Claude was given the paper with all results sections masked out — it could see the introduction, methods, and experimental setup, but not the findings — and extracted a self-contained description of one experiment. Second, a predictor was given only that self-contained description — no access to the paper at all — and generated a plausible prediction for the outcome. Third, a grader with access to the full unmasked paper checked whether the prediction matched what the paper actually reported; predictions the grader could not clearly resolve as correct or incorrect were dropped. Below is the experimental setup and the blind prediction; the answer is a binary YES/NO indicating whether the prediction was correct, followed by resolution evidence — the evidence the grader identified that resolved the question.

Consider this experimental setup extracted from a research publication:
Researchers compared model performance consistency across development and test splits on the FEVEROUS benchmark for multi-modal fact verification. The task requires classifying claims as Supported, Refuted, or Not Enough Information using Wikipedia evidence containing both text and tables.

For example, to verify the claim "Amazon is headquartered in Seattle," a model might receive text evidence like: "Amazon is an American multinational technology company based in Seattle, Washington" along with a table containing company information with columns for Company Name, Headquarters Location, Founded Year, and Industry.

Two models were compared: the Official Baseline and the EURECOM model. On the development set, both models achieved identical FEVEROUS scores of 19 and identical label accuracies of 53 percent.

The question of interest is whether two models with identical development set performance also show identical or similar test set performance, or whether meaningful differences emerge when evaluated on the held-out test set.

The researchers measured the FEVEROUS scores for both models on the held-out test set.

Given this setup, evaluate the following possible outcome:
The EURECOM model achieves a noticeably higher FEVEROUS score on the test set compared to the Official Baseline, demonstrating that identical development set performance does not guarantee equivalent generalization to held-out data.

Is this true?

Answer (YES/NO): YES